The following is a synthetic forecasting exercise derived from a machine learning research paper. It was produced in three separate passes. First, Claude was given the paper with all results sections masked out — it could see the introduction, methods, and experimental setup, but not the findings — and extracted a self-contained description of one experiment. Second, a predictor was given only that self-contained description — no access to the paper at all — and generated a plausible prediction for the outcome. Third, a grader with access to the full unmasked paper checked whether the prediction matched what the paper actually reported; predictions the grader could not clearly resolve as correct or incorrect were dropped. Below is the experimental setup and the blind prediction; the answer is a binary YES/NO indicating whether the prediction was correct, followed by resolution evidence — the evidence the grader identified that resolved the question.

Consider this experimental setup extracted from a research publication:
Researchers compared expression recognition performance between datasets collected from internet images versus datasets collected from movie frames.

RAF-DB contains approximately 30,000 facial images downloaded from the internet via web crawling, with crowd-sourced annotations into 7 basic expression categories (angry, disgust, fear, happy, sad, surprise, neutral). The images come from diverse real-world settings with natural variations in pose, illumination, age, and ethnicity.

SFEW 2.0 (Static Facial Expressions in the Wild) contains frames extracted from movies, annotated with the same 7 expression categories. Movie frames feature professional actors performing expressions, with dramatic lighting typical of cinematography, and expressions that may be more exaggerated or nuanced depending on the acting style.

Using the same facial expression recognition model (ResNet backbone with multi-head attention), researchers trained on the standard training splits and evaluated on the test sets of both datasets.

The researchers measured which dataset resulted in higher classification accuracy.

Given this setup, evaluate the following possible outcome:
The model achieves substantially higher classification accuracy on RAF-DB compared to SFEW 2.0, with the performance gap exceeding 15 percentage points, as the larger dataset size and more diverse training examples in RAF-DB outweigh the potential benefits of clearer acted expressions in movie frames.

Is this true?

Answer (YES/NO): YES